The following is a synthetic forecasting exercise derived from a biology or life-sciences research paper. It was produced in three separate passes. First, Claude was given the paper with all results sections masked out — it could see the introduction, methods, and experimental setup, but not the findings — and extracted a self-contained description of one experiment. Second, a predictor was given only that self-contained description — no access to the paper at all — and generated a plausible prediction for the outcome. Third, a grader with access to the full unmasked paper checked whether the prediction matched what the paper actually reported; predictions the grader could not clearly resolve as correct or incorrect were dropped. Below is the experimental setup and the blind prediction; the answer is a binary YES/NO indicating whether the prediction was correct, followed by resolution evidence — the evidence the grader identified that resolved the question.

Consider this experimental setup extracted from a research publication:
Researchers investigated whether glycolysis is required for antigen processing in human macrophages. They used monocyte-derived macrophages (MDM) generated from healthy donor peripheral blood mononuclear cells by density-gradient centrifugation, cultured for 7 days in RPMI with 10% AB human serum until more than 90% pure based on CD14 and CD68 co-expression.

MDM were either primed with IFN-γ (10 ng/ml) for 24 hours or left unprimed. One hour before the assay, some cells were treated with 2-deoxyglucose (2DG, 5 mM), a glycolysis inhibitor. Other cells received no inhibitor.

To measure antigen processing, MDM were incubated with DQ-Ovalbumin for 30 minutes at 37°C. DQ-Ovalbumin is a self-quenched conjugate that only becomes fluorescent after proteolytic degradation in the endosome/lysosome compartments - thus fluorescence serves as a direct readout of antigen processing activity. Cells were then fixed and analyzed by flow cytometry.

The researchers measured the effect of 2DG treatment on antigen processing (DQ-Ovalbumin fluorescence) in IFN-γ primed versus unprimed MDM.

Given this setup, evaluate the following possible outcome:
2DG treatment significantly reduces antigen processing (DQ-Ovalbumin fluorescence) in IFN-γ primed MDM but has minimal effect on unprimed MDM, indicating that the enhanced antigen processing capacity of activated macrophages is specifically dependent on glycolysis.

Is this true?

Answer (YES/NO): NO